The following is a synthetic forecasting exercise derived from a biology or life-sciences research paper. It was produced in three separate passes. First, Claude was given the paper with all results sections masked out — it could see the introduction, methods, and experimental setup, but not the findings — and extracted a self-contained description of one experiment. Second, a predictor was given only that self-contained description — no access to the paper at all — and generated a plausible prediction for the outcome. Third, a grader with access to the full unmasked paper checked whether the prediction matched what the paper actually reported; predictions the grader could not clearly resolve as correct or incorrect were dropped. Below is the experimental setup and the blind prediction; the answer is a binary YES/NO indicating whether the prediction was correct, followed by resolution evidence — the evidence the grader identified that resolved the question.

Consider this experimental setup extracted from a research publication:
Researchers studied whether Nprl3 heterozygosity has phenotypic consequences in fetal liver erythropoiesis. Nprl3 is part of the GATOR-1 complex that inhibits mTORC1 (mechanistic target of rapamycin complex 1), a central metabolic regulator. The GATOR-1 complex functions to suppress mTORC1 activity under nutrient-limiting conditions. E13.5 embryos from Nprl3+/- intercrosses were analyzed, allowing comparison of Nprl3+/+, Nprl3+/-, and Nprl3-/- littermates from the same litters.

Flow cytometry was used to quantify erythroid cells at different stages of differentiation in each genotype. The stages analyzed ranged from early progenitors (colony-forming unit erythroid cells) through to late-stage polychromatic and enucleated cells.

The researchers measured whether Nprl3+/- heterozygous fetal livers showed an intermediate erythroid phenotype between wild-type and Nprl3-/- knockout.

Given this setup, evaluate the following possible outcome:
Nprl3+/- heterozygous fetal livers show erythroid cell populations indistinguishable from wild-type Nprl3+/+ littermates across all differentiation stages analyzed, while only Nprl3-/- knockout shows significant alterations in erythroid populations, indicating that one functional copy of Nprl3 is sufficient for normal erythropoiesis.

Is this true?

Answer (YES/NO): YES